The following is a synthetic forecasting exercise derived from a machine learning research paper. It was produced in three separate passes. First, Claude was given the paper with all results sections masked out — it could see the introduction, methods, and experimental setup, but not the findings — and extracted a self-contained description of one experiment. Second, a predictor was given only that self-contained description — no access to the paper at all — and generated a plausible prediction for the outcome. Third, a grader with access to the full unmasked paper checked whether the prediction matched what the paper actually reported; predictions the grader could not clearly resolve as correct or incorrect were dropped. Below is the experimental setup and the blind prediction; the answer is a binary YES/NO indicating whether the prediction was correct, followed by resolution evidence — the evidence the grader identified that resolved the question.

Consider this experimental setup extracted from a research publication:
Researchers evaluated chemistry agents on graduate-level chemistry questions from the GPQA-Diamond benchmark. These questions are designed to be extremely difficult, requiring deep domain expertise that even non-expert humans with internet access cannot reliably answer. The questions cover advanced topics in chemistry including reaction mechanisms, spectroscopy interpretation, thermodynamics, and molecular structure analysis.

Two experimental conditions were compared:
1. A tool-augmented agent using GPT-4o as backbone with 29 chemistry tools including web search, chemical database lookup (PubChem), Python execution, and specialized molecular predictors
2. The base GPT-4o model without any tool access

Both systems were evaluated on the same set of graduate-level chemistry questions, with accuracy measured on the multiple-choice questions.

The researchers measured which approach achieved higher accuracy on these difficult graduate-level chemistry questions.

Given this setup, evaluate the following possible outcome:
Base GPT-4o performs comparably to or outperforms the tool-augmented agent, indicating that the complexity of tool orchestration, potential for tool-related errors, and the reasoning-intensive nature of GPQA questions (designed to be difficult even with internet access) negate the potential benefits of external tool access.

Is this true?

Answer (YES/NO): YES